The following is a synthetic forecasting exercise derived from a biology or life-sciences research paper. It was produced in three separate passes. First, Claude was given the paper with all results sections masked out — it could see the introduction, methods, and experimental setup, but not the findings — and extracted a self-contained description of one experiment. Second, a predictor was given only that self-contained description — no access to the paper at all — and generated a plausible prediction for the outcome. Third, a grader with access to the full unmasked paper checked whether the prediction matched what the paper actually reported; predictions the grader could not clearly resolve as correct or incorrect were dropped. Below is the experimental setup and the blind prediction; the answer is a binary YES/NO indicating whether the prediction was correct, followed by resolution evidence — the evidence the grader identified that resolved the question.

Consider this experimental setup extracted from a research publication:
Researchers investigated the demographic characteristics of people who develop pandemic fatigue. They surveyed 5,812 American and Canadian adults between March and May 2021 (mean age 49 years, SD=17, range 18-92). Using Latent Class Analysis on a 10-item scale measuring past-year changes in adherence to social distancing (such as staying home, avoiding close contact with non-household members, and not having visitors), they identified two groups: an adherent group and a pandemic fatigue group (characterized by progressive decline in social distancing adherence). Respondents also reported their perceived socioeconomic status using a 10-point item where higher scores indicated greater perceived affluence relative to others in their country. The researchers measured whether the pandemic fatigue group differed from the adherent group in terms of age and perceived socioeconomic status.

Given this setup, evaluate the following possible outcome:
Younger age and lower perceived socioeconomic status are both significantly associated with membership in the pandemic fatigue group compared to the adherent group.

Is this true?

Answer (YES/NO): NO